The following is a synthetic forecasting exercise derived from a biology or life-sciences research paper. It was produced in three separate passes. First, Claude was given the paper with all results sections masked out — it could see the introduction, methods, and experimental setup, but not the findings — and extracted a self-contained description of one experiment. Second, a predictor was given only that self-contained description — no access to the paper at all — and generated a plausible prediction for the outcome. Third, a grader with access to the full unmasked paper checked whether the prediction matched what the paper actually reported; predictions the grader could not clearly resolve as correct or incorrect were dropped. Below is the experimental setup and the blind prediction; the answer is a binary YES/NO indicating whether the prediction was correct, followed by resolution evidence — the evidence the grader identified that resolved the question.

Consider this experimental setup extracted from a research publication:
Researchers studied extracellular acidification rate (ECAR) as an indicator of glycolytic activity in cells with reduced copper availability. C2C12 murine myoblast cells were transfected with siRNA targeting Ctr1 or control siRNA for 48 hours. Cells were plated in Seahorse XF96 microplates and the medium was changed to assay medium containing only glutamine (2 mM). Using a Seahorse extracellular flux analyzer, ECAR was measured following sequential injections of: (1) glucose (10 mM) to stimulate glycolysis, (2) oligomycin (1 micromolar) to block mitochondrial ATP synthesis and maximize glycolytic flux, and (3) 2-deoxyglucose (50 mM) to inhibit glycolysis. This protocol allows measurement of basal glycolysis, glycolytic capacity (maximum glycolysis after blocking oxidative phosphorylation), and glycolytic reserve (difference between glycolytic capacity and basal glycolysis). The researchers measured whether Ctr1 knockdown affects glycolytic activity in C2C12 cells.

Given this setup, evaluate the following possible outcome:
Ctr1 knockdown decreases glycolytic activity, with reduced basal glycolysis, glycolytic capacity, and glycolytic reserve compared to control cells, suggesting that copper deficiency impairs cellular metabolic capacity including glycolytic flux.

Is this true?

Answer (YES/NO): NO